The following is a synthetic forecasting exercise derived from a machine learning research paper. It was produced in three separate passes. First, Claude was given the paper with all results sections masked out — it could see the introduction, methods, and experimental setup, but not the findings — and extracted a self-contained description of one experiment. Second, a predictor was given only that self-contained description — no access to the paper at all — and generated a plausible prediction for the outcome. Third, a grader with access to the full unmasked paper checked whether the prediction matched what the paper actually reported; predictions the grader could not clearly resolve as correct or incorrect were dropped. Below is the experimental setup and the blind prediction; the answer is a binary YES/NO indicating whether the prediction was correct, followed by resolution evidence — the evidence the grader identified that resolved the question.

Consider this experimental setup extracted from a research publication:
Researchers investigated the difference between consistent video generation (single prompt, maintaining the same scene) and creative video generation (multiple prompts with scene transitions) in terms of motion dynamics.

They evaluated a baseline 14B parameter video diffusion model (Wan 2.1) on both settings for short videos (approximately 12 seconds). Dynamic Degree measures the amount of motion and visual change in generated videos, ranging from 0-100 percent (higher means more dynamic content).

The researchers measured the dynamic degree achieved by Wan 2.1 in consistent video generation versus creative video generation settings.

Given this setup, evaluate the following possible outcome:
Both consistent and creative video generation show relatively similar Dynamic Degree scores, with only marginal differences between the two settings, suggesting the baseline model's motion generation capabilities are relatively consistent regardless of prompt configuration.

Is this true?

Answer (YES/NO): NO